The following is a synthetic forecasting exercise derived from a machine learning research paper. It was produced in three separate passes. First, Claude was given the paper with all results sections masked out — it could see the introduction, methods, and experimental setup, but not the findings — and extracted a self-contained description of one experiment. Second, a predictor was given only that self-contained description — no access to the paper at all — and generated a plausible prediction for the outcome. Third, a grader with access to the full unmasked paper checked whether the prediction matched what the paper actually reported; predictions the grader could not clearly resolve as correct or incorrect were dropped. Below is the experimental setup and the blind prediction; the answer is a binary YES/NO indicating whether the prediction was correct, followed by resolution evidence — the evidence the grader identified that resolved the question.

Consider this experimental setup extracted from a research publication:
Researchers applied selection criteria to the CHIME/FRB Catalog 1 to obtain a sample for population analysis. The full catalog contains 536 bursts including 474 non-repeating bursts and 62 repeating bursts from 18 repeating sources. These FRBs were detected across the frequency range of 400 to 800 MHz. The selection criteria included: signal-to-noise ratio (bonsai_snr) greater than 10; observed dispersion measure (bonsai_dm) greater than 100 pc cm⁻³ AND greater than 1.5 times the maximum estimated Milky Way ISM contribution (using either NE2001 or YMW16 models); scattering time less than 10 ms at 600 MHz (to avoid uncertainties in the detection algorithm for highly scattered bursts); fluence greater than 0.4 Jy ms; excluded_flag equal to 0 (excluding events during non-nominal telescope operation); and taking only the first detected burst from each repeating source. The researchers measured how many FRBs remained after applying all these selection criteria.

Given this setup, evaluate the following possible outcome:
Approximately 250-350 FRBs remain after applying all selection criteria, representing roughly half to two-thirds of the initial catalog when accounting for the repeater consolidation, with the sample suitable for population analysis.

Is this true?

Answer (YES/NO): NO